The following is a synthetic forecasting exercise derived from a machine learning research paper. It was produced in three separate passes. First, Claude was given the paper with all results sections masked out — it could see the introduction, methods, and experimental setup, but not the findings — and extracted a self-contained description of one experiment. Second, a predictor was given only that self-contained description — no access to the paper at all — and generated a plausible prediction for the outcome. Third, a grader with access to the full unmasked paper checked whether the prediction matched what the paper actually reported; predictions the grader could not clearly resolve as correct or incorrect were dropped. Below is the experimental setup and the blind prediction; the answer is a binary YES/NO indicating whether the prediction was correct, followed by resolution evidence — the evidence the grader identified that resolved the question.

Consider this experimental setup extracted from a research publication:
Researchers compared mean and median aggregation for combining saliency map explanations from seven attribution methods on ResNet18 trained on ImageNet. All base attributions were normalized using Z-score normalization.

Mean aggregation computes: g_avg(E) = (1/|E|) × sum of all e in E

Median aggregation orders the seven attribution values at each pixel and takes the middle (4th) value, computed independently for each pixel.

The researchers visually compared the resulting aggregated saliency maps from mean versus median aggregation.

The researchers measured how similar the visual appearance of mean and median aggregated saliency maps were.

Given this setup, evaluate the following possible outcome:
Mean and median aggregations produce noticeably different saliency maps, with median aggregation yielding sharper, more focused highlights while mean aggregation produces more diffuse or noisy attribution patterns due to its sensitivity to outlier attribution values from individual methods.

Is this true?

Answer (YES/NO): NO